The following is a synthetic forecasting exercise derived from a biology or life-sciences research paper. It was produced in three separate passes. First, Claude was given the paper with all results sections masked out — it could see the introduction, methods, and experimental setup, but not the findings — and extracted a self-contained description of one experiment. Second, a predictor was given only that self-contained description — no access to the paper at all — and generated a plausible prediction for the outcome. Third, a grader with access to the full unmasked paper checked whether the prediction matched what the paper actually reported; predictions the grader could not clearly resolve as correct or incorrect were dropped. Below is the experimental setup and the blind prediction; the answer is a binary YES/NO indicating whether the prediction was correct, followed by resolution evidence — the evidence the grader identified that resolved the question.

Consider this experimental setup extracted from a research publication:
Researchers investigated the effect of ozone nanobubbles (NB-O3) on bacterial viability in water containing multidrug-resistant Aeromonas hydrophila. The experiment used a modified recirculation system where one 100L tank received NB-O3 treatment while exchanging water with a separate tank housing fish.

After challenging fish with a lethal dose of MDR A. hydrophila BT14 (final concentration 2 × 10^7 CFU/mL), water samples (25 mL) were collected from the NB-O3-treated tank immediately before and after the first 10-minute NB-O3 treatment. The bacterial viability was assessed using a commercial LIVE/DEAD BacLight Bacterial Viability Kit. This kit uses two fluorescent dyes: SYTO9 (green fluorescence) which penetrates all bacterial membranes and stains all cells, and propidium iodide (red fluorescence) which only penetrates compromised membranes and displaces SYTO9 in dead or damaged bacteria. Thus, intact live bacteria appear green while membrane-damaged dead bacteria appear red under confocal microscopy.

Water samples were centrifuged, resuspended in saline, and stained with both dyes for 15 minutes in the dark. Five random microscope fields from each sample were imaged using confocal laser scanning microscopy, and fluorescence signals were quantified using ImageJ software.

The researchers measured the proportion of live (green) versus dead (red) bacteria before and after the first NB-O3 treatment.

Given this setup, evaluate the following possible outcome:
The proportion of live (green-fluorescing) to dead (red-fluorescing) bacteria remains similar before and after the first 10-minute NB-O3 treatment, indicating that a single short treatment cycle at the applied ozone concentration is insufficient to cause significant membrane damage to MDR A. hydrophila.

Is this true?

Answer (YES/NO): NO